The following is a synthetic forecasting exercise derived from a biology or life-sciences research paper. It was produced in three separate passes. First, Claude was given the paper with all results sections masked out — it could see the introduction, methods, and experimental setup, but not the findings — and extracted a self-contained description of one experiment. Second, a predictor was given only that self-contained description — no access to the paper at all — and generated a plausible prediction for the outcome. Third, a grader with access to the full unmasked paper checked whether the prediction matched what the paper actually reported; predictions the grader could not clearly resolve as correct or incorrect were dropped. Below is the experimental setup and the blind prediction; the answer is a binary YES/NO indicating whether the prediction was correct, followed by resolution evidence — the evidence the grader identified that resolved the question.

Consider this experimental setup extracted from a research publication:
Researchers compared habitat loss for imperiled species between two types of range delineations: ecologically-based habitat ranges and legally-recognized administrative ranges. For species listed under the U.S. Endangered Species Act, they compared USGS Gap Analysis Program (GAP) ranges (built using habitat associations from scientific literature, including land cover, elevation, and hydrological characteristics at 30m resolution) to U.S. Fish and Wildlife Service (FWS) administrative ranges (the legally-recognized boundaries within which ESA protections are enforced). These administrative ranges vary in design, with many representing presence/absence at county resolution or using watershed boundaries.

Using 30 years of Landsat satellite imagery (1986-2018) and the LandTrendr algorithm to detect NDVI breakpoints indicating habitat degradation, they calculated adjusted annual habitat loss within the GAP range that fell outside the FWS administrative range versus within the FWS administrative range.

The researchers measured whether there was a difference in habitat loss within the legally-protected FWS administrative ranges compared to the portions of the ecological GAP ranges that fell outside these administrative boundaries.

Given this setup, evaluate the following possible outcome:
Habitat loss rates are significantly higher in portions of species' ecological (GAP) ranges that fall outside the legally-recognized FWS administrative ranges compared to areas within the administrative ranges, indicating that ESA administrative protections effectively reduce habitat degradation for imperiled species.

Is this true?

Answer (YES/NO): YES